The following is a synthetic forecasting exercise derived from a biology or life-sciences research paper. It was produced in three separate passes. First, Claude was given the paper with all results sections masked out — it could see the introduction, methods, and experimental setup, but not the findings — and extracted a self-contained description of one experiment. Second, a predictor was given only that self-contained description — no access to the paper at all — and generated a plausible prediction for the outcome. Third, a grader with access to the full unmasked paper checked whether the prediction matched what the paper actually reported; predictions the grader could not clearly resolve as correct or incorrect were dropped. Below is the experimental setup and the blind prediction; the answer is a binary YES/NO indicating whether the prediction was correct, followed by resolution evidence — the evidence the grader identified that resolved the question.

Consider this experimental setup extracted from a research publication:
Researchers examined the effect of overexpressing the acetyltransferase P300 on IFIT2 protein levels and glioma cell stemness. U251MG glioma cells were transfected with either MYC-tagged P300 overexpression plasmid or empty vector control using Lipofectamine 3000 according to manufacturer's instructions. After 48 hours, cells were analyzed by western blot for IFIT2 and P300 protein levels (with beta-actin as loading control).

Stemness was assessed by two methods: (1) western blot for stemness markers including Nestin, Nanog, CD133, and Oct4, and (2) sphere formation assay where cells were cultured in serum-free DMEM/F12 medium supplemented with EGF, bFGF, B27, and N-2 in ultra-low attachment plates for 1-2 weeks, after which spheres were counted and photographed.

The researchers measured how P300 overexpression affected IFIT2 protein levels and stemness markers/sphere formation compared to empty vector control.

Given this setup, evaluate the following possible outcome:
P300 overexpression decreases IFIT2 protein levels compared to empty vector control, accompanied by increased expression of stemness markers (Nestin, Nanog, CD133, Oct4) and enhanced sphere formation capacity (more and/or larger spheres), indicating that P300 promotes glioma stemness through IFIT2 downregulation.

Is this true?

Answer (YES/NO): NO